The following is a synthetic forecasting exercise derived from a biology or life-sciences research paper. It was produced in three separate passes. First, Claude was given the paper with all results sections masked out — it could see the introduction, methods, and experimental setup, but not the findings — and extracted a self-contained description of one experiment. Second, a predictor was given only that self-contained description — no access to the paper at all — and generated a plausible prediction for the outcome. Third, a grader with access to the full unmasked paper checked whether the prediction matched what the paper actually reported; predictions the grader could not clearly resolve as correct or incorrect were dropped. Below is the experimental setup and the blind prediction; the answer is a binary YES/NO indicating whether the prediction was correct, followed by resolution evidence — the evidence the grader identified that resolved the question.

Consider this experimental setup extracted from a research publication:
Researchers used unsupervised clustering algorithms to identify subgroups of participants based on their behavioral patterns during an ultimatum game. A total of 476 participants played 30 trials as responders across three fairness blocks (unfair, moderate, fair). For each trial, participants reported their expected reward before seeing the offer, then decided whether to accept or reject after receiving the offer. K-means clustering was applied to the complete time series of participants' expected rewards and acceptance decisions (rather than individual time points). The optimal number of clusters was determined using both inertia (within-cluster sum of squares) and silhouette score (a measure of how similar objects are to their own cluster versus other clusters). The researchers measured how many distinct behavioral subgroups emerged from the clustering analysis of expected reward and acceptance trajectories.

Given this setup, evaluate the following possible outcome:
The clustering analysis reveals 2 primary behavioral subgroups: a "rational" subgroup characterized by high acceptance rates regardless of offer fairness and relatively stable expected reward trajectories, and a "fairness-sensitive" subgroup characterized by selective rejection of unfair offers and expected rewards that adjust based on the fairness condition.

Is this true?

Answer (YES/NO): NO